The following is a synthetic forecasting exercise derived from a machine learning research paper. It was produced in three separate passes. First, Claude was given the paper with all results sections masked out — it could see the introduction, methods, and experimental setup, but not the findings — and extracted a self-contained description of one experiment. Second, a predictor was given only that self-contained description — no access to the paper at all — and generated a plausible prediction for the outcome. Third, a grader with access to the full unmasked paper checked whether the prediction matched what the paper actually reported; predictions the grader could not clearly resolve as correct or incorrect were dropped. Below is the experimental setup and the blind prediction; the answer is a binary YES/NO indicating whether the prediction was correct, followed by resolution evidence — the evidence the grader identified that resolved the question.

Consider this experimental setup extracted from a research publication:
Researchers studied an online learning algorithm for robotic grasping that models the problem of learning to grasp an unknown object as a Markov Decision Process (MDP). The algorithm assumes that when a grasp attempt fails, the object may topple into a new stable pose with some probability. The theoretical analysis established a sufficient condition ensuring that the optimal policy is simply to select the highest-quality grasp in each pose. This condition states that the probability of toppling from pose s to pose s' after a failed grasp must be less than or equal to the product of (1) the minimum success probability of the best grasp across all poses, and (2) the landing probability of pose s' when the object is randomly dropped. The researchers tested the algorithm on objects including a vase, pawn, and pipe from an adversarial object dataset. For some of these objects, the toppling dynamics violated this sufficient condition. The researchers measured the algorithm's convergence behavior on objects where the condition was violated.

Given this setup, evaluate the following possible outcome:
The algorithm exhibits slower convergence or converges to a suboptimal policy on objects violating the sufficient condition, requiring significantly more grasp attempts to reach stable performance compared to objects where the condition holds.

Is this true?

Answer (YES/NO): NO